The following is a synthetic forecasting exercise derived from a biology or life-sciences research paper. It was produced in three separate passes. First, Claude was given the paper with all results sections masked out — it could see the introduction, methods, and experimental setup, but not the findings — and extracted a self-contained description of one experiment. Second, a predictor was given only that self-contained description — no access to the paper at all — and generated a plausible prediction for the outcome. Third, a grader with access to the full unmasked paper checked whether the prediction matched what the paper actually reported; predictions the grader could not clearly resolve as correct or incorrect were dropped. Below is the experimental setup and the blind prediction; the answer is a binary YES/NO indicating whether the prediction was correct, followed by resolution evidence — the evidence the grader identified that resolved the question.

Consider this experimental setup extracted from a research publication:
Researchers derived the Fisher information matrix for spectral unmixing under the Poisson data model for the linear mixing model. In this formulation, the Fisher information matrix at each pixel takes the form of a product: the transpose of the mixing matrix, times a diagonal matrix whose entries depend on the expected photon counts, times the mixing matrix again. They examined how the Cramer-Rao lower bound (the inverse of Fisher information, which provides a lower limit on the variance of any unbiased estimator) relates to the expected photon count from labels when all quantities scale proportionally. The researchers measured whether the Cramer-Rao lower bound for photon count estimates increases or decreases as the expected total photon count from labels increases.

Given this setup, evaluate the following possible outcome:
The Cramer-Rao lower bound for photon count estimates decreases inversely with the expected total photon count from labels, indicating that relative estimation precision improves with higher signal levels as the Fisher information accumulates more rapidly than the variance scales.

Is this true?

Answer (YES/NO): NO